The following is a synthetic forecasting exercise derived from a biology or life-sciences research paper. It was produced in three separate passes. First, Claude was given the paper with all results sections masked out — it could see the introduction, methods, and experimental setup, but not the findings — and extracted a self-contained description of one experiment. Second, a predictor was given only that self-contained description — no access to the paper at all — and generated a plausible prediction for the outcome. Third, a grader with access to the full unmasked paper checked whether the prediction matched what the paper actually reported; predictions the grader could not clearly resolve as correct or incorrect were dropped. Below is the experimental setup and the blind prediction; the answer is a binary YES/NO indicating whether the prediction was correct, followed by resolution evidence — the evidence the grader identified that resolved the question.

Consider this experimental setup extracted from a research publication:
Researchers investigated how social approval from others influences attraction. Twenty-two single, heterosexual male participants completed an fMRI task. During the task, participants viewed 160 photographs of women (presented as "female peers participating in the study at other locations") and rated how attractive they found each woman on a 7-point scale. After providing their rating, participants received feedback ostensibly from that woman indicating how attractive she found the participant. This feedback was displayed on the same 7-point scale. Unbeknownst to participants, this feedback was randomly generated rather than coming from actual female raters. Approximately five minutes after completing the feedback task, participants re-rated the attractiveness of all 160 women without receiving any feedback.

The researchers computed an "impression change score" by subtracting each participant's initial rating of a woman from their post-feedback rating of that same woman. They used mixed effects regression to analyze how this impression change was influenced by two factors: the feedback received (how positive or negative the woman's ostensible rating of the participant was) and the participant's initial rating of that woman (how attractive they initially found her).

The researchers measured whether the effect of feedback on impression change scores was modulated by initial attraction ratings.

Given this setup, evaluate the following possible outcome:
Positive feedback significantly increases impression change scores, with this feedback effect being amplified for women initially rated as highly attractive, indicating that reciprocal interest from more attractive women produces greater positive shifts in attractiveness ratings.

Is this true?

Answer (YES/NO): NO